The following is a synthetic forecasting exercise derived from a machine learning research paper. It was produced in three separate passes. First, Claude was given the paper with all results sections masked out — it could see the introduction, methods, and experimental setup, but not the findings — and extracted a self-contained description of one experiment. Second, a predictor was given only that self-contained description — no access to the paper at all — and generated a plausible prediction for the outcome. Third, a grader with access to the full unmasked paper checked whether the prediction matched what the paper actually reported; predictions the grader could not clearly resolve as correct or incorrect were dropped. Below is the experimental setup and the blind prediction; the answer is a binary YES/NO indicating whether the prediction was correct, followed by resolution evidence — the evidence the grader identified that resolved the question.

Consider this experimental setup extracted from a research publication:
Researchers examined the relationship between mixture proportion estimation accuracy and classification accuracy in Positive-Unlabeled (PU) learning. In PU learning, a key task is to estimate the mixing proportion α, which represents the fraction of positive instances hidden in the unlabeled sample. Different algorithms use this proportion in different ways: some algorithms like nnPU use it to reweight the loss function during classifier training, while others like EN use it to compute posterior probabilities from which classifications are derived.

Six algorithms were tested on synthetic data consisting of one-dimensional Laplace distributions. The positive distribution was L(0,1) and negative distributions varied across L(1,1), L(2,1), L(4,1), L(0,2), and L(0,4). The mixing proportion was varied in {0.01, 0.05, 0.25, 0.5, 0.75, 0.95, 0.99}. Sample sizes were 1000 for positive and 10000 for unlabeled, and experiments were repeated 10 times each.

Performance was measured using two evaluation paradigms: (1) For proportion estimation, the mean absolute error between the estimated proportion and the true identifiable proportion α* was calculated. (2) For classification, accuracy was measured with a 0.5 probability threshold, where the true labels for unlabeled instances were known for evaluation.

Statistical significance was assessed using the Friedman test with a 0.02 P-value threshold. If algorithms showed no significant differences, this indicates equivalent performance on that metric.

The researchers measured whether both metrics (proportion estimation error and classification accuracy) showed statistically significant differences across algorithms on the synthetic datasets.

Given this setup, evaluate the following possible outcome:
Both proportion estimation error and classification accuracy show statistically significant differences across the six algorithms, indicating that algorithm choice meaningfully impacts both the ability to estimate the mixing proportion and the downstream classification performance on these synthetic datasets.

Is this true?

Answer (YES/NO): NO